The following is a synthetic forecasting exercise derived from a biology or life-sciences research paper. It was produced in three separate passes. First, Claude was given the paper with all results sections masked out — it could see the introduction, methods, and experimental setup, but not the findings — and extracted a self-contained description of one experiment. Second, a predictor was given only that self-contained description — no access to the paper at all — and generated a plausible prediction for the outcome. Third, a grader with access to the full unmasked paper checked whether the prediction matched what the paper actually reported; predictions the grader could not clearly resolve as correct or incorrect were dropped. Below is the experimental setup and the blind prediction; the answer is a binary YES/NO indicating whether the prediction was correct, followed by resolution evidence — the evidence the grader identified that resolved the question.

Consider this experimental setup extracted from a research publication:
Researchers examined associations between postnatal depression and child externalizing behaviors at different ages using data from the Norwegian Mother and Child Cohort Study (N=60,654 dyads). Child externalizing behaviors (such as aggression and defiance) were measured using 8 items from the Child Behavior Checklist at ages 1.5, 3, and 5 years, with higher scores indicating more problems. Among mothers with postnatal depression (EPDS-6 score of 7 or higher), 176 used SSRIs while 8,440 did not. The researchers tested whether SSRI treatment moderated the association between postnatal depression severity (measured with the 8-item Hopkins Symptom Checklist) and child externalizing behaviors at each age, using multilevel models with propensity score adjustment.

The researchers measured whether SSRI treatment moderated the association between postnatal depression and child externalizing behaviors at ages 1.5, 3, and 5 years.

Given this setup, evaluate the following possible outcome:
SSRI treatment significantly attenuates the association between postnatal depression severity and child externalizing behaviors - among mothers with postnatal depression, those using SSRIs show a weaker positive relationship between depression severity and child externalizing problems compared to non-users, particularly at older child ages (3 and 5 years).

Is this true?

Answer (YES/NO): NO